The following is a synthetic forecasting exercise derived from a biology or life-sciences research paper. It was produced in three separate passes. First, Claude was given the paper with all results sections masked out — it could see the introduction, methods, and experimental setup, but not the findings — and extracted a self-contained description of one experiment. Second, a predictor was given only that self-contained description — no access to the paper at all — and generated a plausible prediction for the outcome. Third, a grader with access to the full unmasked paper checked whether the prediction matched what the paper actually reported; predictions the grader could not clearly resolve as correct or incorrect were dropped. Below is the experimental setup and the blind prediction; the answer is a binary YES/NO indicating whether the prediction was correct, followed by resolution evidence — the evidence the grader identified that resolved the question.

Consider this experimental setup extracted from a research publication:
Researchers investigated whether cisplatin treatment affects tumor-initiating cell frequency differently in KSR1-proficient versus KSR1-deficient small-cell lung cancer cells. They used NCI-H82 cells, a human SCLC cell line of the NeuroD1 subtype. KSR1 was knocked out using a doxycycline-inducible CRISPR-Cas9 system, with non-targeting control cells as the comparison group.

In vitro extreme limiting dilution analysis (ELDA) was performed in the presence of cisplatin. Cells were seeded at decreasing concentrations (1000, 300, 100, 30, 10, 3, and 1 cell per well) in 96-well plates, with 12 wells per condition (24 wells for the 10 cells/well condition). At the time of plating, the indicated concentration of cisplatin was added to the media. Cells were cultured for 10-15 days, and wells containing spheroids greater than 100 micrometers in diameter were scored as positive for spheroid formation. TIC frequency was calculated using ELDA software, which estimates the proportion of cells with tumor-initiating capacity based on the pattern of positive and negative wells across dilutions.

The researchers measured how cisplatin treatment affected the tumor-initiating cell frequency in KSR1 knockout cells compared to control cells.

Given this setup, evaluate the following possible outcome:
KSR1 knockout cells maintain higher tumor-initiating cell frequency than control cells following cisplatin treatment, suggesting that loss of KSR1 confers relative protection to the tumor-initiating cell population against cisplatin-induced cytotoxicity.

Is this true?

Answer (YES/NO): NO